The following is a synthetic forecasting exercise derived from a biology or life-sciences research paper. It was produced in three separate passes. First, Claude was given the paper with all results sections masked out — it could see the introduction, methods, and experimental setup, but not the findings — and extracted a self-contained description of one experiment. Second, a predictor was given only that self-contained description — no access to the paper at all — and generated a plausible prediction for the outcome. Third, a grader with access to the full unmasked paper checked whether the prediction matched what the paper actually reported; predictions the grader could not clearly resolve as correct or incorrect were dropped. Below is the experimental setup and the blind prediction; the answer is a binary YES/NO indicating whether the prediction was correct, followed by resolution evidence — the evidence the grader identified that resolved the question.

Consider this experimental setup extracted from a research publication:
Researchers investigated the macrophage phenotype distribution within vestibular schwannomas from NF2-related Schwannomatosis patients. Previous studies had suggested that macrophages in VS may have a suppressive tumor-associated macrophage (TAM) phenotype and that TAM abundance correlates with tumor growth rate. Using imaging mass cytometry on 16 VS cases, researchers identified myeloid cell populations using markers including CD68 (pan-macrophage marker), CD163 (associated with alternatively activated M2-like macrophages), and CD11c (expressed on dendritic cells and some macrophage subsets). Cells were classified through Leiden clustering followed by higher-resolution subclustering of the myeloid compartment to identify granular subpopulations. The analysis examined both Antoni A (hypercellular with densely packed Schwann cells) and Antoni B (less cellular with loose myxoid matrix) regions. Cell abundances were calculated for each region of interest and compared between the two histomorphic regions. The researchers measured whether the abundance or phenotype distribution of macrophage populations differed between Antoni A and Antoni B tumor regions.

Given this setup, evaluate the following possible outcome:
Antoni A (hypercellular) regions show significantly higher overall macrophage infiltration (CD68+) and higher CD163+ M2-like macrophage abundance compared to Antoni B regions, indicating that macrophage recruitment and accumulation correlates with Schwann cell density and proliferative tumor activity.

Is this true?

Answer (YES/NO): NO